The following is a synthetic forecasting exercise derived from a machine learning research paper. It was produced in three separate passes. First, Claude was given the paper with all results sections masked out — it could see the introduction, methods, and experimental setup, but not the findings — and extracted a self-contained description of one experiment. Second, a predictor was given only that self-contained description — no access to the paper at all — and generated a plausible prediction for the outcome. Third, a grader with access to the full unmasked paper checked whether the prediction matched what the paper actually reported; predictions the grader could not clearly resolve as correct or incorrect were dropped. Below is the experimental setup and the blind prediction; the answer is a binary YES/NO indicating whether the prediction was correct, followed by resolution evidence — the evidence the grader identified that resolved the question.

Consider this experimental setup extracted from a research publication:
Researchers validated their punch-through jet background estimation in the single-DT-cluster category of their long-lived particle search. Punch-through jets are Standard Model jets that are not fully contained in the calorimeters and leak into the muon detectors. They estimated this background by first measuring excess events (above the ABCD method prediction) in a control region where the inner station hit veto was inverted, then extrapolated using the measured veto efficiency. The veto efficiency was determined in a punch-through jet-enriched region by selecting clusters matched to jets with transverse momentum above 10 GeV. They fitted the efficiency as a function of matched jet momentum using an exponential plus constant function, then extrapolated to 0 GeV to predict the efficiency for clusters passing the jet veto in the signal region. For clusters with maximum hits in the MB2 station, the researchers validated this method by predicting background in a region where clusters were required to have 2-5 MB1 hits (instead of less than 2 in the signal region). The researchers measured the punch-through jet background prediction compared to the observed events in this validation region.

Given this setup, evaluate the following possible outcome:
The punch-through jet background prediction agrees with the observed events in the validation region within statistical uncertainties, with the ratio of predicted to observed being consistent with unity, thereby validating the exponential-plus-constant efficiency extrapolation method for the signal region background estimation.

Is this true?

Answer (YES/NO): YES